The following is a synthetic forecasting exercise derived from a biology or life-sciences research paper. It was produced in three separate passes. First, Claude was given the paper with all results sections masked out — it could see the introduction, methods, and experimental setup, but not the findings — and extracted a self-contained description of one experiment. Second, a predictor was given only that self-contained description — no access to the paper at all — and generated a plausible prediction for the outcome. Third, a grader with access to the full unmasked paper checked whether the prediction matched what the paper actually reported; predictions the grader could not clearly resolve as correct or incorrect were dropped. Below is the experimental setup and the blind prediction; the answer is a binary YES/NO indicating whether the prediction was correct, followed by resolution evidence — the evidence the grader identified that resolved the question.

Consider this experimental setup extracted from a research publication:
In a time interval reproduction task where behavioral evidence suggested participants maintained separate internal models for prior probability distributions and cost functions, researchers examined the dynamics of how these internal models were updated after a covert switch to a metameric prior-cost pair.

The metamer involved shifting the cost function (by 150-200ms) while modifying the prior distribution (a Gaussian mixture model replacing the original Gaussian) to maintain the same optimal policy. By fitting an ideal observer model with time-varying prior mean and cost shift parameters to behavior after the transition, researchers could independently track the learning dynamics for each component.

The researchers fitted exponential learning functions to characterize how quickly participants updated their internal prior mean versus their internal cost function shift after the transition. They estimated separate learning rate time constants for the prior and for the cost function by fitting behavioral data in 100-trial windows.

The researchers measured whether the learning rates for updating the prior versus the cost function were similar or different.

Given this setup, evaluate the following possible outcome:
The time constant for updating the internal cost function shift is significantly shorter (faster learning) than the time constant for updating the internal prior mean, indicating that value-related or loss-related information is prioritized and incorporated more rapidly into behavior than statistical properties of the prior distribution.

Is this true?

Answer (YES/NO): NO